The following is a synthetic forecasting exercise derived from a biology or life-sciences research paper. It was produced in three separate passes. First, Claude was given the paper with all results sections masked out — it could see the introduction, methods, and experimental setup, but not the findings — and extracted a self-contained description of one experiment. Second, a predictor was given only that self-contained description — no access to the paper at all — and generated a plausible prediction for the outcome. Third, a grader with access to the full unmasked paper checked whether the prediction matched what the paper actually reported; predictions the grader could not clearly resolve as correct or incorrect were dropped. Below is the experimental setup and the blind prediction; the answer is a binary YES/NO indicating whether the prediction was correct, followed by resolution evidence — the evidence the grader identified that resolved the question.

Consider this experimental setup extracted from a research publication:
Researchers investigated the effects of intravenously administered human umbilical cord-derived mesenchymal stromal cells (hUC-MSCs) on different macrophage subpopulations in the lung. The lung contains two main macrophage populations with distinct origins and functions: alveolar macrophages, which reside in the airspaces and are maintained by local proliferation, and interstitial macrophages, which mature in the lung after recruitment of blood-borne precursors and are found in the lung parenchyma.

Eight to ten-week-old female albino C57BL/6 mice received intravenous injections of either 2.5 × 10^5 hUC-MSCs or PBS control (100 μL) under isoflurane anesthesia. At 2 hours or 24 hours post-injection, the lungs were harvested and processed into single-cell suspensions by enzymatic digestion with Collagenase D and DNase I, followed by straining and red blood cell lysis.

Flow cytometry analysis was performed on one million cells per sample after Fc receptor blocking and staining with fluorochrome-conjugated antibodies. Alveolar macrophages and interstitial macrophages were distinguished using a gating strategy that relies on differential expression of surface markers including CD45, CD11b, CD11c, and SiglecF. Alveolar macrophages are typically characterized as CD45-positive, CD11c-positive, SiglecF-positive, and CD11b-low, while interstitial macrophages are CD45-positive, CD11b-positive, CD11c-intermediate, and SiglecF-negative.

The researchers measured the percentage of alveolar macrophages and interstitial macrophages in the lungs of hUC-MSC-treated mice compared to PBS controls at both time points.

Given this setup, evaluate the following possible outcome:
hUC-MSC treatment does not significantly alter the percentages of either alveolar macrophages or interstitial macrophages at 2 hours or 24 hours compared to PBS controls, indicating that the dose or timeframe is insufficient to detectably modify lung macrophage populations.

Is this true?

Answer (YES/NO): NO